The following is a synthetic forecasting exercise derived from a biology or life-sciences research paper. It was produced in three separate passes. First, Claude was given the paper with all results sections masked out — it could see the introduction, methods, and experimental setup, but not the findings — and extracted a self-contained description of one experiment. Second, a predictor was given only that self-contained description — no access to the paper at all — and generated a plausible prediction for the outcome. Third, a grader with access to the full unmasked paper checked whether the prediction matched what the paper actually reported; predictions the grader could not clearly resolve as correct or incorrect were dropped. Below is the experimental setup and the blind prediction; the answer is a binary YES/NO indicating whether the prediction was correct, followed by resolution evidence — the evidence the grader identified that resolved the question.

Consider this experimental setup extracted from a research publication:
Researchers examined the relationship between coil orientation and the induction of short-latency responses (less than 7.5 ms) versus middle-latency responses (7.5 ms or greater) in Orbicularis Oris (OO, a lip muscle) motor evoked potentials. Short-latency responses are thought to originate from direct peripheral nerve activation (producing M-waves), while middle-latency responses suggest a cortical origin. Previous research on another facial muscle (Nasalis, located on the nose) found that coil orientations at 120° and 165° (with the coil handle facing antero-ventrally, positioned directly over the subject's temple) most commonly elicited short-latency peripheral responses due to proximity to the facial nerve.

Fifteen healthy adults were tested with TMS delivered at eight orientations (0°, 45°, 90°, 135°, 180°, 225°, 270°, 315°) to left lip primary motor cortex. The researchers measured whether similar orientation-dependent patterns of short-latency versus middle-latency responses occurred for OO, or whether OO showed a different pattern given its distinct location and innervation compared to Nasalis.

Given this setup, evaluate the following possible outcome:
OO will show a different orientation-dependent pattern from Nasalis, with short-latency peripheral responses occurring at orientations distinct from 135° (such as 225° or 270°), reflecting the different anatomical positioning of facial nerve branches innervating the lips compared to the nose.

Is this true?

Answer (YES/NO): NO